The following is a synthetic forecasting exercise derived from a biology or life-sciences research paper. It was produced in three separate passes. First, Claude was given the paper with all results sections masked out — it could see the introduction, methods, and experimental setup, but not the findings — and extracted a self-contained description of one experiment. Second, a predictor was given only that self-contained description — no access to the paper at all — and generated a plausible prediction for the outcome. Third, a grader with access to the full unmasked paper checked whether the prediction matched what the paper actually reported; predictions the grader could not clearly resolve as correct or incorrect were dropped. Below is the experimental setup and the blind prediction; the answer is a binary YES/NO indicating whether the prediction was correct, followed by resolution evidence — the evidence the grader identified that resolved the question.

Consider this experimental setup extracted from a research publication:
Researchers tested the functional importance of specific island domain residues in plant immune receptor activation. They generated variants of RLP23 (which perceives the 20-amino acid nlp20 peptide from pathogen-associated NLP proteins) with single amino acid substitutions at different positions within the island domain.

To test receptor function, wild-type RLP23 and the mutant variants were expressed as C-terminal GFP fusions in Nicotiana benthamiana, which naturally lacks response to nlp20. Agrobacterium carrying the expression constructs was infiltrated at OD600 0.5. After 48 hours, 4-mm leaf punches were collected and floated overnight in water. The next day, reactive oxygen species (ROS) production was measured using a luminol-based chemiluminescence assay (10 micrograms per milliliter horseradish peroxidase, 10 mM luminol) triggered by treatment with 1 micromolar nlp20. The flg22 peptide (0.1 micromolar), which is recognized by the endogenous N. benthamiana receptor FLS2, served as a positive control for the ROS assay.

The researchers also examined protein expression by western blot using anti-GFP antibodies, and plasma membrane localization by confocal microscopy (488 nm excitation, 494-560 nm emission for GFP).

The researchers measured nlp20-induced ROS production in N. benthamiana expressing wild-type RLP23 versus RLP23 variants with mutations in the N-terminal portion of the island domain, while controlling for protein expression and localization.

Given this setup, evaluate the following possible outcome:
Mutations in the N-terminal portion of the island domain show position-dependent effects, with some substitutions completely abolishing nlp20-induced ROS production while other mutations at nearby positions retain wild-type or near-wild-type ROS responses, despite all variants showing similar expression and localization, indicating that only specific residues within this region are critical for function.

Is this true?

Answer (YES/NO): NO